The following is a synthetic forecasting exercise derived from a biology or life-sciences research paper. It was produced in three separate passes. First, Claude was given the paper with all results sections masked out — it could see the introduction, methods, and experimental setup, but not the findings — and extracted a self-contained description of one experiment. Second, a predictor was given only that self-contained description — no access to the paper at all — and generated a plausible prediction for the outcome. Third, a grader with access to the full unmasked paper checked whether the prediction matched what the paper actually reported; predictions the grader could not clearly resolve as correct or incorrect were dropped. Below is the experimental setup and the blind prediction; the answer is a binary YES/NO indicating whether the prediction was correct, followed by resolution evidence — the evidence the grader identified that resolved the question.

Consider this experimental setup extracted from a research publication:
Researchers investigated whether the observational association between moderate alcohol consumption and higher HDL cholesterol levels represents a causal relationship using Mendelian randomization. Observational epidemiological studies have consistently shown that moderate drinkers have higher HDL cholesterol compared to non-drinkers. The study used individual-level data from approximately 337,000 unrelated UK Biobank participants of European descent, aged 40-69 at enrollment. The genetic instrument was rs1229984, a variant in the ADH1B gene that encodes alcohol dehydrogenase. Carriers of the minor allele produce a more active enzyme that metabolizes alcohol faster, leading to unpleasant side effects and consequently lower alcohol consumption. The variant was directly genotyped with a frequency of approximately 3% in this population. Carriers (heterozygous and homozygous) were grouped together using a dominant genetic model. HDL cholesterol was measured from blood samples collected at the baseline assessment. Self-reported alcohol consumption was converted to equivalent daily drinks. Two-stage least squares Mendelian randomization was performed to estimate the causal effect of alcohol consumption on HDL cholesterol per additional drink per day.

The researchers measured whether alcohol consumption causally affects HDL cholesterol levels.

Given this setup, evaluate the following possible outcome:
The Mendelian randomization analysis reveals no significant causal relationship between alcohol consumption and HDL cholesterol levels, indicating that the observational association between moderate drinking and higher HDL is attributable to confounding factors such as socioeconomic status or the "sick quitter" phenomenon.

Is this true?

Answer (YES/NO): YES